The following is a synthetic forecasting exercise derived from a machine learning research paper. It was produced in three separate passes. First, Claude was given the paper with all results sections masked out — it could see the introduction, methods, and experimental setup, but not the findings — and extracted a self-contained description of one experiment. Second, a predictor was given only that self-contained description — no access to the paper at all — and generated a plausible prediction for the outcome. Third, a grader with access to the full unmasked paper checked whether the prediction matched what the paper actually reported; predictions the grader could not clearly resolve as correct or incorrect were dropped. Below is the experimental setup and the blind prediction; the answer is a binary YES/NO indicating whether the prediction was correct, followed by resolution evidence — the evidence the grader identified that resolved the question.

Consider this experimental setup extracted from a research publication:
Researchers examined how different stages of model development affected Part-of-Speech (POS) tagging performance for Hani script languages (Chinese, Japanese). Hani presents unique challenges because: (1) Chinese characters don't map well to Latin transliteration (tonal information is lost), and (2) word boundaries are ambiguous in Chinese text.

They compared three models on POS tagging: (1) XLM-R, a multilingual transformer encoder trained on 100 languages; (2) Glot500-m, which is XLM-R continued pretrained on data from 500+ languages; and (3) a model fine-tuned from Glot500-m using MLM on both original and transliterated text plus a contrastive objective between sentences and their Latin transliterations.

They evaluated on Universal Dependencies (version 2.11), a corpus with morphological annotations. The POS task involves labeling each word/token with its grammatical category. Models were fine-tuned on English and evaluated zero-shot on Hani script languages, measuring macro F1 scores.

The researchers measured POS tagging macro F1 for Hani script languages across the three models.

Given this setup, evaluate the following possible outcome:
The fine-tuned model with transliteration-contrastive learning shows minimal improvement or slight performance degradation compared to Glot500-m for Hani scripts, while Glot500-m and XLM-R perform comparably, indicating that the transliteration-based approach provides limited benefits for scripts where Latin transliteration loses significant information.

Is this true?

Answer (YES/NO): NO